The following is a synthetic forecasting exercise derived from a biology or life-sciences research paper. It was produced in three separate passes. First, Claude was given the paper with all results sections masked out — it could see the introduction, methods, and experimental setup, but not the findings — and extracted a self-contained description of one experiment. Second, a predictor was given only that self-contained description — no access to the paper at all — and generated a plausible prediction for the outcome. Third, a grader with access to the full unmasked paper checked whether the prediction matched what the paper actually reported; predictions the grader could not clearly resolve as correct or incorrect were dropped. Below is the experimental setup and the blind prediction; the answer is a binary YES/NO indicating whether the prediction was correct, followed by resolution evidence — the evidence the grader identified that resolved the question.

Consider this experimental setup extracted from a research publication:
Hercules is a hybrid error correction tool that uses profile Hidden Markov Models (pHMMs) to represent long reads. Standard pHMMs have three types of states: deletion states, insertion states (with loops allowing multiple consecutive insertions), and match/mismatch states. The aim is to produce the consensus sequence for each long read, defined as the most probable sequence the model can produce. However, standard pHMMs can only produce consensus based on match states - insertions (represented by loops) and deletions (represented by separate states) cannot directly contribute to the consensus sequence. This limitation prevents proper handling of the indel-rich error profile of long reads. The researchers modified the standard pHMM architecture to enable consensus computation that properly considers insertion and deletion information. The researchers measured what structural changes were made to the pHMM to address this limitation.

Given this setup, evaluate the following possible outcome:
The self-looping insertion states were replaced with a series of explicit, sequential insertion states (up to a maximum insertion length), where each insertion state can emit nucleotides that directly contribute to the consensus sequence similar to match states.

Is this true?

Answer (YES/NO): YES